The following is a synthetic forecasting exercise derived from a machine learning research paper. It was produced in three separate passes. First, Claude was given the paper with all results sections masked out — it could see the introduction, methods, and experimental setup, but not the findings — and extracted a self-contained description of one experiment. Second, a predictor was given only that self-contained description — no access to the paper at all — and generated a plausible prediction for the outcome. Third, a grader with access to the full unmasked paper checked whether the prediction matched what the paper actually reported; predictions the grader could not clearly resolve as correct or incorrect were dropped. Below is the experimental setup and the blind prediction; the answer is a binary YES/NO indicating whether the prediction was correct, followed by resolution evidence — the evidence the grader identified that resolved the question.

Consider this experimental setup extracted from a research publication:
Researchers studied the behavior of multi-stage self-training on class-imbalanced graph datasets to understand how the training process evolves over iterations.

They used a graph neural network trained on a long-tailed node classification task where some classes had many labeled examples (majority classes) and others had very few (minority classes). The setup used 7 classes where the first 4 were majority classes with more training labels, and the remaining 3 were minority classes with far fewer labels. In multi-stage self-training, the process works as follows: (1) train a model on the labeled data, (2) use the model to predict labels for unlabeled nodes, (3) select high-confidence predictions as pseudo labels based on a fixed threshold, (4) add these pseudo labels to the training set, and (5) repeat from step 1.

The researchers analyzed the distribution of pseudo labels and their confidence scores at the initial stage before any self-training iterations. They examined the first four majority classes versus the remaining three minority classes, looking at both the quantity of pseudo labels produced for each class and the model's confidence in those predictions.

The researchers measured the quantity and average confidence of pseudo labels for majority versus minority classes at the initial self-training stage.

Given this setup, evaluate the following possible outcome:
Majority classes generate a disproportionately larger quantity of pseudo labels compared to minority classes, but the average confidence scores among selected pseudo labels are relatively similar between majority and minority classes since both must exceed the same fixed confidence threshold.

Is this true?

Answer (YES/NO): NO